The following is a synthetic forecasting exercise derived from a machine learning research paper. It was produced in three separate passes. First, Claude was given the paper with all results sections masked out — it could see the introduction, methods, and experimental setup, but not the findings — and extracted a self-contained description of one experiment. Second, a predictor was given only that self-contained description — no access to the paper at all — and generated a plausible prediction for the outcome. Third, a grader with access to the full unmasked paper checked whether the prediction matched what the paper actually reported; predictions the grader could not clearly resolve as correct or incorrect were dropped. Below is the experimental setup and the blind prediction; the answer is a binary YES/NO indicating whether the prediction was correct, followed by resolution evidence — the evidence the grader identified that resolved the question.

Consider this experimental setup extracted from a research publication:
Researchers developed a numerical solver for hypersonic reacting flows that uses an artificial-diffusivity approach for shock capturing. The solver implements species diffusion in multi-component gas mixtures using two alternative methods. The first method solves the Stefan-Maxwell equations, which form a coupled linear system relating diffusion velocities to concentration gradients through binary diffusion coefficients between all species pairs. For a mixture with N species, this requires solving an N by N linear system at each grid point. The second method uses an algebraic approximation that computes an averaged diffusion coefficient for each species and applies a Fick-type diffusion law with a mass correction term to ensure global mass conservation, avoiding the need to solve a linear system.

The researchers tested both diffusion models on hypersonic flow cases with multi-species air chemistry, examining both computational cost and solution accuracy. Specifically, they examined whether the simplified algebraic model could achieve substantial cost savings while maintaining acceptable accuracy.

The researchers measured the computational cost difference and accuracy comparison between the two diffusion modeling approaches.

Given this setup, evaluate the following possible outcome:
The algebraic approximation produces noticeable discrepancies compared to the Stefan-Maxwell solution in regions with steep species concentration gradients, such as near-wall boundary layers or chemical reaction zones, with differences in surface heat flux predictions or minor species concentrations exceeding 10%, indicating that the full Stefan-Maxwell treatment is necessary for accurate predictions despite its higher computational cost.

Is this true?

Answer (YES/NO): NO